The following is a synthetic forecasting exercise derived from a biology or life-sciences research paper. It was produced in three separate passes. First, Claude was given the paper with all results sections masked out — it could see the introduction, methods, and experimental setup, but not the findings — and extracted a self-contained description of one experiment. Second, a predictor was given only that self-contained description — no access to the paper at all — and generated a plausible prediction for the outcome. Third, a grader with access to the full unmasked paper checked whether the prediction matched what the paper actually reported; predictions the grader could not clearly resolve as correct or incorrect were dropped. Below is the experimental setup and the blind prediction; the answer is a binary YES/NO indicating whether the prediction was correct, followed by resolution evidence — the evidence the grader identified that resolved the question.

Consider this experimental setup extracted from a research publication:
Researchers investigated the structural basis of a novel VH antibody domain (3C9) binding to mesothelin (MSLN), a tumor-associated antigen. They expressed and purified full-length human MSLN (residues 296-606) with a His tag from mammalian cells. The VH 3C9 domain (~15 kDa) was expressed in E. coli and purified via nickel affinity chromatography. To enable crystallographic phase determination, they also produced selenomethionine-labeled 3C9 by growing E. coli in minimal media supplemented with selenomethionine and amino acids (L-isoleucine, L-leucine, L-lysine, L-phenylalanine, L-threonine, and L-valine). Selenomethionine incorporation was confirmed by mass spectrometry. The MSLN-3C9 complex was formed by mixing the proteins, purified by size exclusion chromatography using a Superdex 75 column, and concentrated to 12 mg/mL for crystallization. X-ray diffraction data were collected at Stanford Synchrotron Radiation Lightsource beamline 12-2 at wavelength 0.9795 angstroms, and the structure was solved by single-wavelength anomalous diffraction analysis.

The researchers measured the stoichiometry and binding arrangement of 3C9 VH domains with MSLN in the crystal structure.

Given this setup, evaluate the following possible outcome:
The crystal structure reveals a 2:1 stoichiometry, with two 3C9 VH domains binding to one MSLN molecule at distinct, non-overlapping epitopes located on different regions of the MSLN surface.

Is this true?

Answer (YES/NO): NO